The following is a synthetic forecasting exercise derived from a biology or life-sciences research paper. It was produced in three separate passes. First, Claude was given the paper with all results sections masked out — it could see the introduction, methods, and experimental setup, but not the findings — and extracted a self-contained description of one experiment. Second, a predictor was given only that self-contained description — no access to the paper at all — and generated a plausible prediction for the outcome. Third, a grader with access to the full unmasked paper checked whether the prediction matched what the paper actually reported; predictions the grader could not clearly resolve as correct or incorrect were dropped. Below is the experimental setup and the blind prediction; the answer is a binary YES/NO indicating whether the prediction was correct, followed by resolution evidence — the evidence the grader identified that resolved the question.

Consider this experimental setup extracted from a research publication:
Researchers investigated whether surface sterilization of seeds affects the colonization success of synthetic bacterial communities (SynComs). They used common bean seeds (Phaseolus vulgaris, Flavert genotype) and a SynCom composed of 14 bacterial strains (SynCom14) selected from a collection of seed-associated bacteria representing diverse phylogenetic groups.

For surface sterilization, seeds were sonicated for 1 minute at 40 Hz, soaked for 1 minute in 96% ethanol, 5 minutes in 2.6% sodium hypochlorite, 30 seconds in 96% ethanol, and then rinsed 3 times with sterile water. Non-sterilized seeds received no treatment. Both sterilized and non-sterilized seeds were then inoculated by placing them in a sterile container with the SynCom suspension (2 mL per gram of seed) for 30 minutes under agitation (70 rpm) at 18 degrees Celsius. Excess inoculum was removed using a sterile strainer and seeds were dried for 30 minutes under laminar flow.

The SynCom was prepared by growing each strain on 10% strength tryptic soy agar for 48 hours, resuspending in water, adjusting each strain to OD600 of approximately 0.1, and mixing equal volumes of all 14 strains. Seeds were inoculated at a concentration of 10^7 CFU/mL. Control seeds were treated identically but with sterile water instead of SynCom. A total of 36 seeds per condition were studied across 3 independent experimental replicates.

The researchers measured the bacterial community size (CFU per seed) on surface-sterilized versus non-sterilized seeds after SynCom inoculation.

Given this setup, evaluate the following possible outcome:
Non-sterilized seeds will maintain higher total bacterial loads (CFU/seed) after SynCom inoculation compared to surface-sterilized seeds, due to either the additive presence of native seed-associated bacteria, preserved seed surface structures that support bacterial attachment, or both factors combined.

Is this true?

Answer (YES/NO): NO